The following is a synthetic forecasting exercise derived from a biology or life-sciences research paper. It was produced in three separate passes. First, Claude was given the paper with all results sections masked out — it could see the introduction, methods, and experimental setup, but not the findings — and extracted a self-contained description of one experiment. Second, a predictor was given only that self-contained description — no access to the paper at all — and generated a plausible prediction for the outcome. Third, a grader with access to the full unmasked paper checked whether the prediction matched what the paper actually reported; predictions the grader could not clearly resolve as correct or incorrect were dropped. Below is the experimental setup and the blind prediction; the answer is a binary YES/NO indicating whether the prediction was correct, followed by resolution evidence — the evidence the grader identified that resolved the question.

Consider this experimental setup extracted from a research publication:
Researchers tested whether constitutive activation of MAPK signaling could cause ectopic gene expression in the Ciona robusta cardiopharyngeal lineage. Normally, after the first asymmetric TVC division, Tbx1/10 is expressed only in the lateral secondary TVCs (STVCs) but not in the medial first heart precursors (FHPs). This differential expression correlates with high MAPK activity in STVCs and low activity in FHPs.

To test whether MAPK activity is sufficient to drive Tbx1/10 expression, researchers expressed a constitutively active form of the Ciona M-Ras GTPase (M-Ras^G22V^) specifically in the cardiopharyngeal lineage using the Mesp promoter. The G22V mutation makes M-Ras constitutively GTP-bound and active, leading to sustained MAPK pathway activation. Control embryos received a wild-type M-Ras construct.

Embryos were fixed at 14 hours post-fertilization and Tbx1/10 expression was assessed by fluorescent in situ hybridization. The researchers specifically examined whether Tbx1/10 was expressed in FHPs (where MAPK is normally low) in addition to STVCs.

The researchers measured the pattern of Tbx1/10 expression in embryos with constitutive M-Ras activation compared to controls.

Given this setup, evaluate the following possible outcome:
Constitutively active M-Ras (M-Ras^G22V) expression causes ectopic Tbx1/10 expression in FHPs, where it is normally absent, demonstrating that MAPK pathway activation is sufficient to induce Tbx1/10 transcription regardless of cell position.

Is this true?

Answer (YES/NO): YES